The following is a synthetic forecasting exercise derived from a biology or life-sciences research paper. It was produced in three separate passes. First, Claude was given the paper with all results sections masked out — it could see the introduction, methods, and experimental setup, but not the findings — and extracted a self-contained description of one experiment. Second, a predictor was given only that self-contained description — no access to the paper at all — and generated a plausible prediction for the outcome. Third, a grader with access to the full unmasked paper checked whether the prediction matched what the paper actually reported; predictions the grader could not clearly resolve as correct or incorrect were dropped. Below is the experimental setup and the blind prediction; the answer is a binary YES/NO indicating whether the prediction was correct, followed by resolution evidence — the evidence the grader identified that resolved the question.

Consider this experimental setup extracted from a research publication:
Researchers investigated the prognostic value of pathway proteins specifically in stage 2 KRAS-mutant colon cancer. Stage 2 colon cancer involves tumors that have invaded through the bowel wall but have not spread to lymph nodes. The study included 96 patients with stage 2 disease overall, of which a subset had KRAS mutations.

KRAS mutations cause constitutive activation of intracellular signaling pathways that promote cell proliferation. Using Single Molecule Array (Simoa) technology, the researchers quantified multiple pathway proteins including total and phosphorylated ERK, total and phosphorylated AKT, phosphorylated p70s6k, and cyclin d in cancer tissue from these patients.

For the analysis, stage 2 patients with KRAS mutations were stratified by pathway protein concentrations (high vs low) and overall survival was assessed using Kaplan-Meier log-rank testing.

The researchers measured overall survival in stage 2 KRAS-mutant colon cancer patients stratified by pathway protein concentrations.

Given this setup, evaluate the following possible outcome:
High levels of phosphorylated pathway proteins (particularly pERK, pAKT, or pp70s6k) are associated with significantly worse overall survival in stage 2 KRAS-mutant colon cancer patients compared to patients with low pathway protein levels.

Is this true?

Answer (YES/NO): NO